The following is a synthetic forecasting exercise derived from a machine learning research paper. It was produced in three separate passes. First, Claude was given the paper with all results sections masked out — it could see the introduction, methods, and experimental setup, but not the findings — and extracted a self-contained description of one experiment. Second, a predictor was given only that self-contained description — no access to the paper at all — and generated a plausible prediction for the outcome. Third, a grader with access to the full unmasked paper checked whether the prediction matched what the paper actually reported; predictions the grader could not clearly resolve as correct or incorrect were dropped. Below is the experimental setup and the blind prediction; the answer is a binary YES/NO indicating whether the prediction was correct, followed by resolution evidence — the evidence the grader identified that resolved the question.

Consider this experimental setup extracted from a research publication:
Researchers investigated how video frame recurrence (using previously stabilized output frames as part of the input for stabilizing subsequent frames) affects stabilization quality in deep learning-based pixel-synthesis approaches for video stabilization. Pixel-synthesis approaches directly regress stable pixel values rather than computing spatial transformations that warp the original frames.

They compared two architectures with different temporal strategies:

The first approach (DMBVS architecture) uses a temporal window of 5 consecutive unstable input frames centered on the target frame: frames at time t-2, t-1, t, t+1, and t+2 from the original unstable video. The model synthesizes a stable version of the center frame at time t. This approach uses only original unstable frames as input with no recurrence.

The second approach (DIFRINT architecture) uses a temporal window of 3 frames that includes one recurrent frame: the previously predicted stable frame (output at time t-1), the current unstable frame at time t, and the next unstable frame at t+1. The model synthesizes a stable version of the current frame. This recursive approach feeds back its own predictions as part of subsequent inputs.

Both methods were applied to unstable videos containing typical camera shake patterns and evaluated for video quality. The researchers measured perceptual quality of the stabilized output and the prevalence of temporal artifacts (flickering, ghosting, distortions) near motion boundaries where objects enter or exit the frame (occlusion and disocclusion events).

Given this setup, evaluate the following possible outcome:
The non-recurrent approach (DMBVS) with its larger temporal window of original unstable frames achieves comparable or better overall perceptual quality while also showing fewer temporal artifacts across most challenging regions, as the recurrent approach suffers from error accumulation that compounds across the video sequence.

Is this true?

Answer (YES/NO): YES